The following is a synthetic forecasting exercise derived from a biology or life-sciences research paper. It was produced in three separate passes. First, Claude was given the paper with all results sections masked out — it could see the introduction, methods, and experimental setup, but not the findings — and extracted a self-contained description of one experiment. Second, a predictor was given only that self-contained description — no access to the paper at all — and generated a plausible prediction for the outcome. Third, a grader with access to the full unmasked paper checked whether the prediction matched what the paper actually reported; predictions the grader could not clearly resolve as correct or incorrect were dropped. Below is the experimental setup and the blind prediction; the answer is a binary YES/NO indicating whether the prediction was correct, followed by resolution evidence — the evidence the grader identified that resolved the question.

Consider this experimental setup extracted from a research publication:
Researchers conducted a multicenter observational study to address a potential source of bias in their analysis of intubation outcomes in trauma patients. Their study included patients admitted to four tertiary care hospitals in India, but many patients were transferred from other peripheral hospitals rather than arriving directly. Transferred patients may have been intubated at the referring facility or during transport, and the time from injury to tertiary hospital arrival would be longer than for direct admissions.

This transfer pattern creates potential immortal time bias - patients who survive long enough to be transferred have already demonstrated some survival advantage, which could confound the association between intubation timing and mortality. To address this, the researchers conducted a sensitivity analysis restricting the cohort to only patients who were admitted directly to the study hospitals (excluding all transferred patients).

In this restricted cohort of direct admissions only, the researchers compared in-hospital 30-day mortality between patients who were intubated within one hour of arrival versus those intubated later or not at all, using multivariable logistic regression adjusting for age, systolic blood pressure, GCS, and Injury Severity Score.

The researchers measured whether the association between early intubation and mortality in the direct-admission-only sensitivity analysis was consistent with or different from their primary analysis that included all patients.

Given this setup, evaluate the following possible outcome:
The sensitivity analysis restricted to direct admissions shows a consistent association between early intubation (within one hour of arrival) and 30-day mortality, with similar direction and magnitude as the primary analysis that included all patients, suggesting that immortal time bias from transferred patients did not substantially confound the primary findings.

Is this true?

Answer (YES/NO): YES